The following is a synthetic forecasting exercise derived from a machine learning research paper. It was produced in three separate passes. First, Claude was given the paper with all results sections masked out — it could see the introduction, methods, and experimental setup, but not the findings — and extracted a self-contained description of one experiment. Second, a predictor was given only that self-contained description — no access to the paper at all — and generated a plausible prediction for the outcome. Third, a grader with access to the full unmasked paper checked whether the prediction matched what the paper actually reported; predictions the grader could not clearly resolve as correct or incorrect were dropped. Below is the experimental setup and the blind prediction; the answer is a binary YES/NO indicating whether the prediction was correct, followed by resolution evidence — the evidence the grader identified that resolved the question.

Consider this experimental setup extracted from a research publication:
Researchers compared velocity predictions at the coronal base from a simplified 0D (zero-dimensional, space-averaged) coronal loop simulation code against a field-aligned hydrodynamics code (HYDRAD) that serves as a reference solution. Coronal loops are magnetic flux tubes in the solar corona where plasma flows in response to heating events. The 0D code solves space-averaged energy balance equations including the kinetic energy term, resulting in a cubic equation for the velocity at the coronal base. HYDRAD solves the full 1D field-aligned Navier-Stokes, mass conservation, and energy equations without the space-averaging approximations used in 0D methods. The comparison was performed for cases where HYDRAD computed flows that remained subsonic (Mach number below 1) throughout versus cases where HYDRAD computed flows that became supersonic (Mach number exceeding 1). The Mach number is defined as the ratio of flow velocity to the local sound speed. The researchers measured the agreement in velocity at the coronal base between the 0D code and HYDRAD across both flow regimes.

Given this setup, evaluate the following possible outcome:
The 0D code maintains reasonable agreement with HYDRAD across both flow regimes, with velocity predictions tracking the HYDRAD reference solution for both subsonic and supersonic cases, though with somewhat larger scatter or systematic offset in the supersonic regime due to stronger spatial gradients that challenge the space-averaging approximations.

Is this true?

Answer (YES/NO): NO